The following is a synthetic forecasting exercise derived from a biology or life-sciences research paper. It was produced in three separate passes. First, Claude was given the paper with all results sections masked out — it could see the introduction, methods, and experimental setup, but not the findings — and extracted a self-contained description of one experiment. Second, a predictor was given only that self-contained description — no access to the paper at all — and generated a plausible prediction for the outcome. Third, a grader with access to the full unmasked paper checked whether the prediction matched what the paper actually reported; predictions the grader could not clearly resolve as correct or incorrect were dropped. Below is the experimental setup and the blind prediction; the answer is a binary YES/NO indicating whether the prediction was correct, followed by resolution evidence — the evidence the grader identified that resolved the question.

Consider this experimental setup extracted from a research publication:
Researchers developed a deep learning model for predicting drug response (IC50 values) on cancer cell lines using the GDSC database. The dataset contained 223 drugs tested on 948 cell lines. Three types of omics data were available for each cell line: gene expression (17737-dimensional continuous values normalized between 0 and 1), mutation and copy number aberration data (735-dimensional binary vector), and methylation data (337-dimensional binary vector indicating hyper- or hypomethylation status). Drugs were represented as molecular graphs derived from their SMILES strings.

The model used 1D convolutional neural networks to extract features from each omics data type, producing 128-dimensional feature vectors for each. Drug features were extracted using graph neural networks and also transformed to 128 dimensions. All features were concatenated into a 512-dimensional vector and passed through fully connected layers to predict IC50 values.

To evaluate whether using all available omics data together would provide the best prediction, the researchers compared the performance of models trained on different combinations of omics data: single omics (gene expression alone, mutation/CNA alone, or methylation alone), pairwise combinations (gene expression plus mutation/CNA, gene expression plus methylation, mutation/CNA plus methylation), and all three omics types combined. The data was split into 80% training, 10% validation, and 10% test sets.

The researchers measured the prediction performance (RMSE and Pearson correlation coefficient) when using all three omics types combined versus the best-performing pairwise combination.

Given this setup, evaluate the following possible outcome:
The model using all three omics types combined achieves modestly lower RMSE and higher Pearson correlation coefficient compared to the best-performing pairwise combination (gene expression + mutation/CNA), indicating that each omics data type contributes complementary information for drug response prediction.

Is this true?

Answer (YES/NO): NO